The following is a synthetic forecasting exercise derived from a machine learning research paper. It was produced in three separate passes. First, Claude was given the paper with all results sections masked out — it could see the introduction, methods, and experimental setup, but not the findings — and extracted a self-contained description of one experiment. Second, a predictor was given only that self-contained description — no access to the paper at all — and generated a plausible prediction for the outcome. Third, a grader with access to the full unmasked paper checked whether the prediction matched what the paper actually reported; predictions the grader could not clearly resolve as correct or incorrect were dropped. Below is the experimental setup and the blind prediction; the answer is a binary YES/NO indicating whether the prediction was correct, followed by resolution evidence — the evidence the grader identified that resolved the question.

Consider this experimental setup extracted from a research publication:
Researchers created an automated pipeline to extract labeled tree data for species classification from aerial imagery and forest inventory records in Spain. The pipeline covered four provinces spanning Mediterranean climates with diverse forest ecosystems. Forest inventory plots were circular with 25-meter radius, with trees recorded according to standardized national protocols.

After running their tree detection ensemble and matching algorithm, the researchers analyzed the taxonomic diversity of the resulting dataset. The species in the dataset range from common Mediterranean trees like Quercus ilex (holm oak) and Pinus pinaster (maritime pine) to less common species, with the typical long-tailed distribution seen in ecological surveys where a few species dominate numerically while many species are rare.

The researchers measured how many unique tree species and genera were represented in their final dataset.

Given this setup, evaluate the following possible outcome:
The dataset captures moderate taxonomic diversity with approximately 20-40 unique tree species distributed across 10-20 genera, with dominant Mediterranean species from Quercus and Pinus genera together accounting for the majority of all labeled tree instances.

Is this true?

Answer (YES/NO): NO